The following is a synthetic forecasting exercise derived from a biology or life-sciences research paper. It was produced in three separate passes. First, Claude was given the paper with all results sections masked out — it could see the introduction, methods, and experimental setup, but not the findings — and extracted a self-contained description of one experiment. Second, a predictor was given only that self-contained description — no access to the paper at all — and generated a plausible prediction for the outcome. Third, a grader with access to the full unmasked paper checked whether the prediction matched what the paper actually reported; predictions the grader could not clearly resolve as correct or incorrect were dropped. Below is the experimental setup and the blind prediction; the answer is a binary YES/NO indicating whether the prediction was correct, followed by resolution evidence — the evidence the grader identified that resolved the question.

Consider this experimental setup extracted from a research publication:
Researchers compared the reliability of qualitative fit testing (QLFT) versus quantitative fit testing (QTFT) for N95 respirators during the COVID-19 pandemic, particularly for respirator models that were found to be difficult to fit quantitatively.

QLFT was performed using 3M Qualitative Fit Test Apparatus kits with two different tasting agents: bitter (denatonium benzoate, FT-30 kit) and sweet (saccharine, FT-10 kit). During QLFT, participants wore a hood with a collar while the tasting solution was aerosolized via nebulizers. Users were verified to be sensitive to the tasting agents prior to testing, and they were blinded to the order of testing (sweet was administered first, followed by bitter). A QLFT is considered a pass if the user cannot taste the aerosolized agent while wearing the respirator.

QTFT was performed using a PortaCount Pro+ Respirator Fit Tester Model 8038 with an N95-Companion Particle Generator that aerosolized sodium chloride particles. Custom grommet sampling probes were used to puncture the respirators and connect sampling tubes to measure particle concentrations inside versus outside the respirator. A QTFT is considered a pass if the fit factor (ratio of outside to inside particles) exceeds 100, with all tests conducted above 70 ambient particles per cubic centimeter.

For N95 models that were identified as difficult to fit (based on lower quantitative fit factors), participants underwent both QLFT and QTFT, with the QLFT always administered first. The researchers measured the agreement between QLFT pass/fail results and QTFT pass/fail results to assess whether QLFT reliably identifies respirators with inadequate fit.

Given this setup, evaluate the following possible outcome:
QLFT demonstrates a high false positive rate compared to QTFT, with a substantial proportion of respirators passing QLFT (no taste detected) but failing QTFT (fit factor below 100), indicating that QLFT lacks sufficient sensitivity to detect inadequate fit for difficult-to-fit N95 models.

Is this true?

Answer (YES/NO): YES